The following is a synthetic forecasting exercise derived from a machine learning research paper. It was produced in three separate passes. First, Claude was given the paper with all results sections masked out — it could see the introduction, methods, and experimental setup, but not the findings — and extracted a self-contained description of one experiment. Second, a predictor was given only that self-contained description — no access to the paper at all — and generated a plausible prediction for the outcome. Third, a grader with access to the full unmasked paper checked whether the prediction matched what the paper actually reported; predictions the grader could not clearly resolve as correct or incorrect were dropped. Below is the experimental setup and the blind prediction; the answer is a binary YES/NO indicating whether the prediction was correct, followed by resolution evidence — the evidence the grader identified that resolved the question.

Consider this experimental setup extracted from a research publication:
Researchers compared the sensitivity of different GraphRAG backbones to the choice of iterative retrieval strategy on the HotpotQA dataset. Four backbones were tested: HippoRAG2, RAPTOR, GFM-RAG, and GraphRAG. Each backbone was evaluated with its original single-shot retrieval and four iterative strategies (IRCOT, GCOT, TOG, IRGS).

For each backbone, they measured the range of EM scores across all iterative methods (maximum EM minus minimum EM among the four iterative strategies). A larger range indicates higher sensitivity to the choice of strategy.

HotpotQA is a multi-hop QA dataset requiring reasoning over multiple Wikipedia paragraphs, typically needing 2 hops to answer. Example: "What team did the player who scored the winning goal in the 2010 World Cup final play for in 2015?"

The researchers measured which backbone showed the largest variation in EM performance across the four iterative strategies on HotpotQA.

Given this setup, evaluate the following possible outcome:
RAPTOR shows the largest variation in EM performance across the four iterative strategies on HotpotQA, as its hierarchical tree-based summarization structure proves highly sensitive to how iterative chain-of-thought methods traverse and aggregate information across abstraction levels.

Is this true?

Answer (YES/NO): YES